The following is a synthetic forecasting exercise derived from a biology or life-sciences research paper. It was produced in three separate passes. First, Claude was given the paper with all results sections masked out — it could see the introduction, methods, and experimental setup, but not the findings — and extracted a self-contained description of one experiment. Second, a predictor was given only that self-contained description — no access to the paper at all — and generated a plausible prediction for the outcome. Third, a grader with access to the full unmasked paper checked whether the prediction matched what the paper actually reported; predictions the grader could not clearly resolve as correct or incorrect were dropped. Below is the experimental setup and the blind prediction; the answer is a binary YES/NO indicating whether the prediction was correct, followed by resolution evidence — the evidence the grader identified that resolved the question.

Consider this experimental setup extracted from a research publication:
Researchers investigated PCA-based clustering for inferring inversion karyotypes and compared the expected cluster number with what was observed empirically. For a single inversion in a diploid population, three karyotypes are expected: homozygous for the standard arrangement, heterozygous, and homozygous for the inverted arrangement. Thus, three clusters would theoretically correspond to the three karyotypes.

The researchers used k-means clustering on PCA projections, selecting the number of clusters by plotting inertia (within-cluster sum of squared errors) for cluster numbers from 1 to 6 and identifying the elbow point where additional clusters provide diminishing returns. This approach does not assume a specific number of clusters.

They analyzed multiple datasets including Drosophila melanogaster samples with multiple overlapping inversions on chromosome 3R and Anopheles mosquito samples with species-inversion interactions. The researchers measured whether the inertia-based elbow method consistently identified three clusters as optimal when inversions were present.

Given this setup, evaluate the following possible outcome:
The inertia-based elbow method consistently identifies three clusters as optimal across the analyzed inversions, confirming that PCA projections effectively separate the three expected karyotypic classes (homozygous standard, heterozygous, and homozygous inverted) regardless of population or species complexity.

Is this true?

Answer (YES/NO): NO